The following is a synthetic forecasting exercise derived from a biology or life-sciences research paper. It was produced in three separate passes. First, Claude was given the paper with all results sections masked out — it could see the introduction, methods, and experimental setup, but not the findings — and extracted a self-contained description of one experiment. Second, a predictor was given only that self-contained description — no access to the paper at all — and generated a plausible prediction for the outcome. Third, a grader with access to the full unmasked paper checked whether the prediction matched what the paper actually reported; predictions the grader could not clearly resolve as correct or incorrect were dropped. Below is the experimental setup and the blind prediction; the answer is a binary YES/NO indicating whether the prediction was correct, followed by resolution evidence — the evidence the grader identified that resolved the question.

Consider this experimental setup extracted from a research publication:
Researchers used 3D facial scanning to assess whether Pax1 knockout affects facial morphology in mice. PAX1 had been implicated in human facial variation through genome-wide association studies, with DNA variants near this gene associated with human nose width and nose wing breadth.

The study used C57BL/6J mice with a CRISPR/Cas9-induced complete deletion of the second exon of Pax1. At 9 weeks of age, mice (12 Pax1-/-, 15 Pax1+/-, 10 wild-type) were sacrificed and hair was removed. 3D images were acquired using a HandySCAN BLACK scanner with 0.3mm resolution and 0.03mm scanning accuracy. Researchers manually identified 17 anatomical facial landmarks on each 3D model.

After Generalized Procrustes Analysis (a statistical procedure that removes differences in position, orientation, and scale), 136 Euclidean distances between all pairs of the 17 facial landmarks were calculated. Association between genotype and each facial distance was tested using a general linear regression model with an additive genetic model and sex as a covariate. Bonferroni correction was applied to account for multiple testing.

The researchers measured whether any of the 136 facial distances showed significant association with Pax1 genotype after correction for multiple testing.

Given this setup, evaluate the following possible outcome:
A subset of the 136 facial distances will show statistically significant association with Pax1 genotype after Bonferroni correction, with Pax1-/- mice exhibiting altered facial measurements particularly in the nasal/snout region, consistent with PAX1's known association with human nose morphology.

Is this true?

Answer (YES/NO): NO